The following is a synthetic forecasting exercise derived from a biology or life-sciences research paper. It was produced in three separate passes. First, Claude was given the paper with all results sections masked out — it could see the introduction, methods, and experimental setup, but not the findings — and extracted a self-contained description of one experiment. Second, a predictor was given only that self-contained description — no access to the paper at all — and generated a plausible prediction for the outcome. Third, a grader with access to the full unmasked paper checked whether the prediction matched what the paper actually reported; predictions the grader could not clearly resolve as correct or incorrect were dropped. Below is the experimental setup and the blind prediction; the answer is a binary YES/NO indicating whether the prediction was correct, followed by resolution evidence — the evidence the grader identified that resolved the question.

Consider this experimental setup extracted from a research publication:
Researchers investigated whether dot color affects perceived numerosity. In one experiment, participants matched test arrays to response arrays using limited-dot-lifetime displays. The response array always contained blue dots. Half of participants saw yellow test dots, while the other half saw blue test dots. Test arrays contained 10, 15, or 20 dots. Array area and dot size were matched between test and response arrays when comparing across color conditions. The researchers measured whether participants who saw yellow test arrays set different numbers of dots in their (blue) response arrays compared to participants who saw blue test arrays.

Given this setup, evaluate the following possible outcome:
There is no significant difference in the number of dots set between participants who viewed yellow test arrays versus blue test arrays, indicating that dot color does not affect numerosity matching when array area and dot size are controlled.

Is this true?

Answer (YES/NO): NO